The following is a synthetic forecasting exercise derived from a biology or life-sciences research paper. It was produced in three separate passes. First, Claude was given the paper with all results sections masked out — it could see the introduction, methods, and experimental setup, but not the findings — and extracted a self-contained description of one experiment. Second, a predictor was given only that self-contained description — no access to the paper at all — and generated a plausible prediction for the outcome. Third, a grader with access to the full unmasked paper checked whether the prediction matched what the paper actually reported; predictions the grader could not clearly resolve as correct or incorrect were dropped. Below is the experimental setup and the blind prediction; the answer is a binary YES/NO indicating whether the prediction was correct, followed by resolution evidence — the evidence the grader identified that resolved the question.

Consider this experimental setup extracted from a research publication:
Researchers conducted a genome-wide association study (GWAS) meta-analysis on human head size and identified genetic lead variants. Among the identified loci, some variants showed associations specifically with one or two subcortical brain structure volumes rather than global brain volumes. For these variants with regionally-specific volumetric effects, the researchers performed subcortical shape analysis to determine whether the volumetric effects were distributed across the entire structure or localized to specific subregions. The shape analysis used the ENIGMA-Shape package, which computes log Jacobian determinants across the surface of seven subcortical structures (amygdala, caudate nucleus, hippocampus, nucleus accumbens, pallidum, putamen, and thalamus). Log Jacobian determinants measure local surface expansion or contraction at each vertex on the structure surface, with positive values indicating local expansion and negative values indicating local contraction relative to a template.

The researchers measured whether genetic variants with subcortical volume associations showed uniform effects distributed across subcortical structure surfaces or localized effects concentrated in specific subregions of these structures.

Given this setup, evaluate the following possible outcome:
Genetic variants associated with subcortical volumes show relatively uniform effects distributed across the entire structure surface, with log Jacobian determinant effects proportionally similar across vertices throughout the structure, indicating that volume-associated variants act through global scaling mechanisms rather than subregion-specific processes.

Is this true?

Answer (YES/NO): NO